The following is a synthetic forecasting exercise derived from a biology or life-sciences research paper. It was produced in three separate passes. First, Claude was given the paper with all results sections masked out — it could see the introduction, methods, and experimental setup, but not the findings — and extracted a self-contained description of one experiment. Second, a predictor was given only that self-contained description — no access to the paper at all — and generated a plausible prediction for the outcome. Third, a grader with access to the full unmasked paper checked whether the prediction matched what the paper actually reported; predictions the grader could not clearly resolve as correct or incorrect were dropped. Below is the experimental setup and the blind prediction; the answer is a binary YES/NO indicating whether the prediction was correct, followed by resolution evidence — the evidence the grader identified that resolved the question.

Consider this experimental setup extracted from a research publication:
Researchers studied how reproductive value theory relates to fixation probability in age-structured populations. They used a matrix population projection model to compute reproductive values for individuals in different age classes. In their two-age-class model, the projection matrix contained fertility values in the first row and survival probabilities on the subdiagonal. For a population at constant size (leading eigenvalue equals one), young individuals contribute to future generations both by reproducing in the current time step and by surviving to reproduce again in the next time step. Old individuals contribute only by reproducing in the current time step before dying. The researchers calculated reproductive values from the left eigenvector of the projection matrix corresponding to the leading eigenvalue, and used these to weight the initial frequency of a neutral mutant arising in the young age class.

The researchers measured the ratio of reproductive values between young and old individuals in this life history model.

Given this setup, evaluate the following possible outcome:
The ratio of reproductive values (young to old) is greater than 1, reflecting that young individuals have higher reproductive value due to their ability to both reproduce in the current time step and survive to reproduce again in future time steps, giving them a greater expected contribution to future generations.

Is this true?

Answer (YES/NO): NO